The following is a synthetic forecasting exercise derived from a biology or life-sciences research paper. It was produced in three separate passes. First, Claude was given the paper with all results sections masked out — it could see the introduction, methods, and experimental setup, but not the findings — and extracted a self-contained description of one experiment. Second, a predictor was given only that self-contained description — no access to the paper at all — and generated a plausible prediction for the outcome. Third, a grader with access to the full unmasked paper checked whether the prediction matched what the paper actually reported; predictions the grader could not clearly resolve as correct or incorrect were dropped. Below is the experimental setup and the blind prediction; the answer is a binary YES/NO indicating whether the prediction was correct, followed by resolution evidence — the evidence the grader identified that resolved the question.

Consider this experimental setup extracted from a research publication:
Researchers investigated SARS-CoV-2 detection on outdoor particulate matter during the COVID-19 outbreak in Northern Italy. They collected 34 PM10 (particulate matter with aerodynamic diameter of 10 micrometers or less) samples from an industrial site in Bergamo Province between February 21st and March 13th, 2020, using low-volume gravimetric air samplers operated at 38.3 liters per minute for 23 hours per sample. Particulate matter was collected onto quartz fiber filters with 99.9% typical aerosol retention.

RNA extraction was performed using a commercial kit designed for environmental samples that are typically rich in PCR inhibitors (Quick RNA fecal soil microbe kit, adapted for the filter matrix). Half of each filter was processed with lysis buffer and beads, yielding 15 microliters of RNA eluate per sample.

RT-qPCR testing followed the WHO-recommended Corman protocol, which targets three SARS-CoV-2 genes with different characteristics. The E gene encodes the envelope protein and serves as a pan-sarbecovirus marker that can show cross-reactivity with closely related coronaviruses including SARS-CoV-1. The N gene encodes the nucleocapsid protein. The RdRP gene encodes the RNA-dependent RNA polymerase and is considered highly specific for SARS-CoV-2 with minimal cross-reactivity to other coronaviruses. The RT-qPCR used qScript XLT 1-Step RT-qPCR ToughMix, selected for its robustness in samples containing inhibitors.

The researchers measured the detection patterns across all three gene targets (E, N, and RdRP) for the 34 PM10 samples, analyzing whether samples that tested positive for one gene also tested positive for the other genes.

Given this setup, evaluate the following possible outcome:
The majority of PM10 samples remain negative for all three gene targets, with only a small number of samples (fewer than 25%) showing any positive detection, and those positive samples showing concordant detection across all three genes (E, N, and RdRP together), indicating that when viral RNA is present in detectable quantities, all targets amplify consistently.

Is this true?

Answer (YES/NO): NO